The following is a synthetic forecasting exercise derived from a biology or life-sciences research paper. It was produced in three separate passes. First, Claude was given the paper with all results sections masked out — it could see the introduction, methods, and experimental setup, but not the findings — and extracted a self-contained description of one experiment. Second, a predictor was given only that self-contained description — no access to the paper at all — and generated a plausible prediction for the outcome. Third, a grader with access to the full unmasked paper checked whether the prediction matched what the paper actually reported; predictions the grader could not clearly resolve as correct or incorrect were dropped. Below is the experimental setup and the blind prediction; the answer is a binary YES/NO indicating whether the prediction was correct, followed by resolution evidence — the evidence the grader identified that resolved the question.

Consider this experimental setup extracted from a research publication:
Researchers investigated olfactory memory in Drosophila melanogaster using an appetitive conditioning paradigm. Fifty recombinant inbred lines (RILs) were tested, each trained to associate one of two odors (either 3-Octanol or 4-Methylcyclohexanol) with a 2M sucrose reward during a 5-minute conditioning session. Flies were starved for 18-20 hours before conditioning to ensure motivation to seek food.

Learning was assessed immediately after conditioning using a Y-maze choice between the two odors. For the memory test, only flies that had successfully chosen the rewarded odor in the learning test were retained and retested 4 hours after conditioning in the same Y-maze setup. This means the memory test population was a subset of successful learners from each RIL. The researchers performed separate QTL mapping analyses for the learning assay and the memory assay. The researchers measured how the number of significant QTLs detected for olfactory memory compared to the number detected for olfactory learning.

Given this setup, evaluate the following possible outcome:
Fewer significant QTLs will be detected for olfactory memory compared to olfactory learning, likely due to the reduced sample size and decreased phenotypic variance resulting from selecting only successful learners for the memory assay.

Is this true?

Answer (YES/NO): NO